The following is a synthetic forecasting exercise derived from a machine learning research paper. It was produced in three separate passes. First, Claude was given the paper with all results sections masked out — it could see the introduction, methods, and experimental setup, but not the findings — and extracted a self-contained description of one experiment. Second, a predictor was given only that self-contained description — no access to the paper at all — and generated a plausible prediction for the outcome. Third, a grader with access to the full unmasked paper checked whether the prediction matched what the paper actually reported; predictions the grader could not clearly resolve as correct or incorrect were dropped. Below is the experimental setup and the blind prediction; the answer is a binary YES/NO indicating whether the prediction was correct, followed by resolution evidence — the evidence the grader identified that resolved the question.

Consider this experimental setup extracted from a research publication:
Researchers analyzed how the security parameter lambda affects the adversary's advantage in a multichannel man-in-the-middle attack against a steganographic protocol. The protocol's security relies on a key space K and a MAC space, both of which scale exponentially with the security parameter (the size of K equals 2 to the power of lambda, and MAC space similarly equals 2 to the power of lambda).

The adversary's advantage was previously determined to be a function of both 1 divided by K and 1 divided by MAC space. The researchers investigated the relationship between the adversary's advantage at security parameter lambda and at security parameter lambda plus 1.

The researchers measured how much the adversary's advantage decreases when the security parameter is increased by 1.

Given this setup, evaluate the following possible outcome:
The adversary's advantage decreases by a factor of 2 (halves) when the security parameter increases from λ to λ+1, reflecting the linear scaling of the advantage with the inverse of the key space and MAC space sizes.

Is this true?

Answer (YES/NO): YES